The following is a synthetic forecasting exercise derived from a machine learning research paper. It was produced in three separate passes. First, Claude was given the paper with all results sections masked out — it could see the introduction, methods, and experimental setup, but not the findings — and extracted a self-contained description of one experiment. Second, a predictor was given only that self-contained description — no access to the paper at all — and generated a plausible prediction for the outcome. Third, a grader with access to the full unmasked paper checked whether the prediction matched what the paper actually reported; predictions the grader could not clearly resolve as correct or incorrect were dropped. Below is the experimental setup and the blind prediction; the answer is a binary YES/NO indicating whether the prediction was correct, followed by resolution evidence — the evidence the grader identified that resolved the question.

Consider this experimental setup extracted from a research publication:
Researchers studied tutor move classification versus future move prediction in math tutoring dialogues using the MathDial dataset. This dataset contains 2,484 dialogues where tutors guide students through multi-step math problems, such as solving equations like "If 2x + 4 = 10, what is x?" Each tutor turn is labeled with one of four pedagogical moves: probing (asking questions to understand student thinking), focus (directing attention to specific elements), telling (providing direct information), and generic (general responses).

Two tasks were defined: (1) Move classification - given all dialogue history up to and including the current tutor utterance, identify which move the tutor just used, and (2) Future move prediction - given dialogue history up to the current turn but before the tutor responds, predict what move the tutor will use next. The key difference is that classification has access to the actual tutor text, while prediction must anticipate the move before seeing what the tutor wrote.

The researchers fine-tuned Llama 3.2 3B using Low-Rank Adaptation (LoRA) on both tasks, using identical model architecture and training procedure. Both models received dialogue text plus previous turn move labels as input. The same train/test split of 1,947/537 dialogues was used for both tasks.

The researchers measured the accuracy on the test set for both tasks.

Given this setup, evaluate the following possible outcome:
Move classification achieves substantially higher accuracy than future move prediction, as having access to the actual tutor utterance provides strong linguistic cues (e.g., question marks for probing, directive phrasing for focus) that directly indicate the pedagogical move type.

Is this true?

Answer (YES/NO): YES